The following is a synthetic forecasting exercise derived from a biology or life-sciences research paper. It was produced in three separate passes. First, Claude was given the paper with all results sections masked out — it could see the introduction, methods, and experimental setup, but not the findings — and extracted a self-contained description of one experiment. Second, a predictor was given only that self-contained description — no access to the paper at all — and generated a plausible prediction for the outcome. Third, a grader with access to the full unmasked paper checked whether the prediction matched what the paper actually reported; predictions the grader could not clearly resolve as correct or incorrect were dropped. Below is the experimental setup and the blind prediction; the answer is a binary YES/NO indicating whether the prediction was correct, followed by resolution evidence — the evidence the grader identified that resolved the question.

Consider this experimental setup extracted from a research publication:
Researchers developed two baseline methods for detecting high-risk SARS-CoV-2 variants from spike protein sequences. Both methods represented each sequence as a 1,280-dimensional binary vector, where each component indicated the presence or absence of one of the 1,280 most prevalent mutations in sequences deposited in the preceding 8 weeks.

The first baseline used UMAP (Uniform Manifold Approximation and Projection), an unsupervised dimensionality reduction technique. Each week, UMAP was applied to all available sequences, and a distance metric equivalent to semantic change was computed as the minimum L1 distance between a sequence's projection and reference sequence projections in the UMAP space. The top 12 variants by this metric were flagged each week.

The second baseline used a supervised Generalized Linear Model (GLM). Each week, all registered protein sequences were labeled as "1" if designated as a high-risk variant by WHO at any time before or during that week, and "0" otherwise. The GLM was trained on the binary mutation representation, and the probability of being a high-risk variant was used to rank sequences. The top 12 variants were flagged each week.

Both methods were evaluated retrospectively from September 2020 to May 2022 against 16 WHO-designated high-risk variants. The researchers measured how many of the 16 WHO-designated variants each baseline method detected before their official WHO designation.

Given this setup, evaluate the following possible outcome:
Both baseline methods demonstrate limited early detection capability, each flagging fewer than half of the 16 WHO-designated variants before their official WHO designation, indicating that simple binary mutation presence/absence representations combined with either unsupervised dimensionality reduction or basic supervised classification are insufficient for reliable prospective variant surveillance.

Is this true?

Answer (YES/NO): NO